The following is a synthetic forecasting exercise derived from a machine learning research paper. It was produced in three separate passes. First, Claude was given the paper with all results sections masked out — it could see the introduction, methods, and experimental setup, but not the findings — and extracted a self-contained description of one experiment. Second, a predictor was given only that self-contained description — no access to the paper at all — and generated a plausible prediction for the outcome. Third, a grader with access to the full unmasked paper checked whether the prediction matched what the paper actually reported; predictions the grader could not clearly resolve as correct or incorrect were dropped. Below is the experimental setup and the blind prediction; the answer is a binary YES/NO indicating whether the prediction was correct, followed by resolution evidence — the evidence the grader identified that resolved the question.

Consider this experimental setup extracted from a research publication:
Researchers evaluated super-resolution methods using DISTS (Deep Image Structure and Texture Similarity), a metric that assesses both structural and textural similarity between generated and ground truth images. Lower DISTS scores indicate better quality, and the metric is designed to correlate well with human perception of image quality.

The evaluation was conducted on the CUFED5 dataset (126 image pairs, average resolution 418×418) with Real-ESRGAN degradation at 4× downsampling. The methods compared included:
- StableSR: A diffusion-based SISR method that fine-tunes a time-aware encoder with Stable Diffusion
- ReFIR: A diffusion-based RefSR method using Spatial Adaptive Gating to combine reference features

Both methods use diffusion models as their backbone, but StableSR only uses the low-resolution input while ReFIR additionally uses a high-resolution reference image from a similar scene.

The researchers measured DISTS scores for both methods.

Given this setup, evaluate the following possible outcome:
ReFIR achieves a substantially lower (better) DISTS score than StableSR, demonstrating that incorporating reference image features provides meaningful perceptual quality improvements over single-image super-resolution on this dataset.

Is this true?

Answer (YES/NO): YES